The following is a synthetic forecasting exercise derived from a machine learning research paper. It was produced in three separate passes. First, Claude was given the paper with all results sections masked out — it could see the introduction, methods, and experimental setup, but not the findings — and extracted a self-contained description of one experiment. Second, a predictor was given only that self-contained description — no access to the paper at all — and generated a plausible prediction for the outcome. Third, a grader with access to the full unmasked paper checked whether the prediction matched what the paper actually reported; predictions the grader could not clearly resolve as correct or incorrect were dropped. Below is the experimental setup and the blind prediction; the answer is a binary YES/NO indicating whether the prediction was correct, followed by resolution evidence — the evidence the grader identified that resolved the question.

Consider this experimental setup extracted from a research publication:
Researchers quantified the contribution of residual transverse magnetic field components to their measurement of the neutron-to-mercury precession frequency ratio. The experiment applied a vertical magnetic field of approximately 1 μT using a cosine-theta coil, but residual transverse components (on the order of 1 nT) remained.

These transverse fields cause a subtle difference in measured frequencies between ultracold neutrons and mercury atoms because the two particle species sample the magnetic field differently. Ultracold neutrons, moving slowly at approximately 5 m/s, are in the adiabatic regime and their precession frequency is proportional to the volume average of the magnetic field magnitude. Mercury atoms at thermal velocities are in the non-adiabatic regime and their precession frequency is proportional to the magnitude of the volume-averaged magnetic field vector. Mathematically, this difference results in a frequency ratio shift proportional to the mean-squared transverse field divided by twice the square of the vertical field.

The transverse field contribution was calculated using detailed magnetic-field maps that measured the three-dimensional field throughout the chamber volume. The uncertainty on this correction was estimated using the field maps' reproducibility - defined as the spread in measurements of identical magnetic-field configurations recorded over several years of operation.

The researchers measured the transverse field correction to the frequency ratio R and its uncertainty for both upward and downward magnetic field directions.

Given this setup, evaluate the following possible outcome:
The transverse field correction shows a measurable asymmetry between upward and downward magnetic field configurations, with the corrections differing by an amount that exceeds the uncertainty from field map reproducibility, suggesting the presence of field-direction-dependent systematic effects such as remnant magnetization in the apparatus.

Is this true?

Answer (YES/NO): NO